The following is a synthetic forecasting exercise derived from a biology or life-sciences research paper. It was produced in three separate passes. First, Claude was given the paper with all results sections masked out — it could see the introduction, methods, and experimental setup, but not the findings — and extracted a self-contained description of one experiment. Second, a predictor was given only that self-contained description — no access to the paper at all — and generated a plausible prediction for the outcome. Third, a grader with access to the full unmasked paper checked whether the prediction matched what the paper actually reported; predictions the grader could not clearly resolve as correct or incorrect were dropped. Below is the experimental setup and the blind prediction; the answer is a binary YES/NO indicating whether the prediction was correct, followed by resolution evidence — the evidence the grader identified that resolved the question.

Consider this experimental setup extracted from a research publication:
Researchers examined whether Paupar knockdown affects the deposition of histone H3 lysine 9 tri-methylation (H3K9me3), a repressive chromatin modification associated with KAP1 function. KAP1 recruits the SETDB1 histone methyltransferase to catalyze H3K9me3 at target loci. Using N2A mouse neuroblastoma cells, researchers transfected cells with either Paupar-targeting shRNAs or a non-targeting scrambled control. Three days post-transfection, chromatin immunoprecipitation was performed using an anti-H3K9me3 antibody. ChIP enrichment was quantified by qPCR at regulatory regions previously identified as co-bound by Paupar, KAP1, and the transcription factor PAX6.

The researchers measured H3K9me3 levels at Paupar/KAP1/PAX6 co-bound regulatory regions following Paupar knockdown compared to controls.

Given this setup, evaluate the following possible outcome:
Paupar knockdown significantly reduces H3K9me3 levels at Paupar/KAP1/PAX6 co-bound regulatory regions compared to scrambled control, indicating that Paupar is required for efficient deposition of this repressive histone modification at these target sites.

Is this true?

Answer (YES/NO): YES